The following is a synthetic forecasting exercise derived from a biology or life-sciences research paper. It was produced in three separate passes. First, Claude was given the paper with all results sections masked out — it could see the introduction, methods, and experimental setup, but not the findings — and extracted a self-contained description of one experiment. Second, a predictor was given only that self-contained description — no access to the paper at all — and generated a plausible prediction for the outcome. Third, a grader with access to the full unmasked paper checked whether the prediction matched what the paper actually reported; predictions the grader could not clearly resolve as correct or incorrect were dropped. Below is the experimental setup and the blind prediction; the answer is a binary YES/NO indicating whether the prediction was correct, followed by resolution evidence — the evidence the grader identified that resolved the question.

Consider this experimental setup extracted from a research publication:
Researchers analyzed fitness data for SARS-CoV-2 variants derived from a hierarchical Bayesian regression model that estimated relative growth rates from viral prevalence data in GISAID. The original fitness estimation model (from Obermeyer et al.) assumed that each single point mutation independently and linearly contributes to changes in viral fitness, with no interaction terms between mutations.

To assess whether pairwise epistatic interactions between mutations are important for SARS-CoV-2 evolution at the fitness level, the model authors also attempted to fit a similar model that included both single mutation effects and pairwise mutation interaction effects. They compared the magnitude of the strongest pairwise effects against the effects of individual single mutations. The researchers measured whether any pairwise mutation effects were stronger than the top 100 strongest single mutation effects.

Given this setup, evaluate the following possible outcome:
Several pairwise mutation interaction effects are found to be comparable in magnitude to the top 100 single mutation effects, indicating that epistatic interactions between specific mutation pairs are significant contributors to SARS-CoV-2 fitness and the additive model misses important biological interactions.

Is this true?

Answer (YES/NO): NO